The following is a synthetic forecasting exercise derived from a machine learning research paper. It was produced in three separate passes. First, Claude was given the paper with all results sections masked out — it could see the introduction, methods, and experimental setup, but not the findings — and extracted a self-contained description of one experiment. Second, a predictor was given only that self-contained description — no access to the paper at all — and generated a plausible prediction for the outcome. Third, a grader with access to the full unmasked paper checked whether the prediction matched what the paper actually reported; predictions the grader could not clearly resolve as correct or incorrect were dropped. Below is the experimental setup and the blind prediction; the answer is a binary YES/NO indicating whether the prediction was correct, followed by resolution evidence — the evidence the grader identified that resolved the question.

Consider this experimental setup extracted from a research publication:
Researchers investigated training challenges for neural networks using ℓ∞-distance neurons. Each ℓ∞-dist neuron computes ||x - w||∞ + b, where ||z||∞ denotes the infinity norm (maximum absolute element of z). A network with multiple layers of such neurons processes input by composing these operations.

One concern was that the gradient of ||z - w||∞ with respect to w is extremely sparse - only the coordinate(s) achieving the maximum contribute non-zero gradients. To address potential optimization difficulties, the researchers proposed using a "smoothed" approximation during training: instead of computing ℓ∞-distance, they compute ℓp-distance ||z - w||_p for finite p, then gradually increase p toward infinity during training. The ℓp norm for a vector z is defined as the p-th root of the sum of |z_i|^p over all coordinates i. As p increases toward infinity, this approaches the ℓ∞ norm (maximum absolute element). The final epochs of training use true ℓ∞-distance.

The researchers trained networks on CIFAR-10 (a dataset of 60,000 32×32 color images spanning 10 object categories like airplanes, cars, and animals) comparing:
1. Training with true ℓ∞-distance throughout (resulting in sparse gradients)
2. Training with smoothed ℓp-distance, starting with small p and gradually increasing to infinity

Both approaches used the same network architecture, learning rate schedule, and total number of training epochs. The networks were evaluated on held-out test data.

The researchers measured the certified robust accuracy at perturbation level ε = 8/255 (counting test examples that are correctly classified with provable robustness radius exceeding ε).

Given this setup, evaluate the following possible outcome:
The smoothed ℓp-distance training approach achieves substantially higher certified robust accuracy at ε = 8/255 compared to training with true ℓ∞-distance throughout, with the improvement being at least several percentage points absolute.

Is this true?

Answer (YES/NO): YES